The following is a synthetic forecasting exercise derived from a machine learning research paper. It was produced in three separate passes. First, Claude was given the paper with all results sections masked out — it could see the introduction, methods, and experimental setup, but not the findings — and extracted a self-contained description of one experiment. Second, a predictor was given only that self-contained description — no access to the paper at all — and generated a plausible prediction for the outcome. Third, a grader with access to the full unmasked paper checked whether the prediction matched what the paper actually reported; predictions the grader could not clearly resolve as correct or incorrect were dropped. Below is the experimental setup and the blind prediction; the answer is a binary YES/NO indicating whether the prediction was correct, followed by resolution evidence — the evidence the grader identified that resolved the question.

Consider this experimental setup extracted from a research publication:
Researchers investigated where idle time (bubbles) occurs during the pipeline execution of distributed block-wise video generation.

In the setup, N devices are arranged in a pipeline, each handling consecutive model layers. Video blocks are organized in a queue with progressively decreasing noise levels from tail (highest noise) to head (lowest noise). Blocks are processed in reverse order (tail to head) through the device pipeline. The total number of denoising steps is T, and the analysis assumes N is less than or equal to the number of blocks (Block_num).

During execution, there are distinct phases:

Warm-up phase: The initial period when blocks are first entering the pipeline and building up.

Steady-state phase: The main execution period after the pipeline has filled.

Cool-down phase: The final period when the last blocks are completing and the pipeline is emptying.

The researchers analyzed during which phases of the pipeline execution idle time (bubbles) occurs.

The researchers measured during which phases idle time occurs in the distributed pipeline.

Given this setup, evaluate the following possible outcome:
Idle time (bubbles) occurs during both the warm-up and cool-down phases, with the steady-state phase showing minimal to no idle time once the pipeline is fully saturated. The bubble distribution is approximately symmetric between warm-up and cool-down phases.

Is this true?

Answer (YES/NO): NO